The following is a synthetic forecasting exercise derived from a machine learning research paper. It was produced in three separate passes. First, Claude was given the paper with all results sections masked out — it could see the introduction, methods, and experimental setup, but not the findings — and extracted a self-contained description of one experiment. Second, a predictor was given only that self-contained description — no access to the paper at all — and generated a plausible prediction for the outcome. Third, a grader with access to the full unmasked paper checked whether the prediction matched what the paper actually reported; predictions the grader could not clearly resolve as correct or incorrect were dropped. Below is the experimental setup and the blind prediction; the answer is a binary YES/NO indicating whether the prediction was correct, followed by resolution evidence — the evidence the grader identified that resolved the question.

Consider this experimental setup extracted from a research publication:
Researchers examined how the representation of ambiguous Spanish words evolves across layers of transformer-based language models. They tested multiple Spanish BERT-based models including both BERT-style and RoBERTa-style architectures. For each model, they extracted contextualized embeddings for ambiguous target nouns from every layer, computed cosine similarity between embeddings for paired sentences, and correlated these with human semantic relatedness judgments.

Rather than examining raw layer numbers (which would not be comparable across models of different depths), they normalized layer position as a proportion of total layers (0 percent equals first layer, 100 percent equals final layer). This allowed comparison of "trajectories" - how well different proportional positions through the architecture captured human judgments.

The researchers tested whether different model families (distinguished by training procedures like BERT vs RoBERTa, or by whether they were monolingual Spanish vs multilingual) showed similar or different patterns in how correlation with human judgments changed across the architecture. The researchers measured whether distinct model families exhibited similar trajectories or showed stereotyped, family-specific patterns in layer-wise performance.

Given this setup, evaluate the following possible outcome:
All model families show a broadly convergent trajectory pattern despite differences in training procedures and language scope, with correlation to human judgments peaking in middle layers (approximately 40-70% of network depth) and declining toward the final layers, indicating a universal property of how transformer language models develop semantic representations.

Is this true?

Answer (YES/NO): NO